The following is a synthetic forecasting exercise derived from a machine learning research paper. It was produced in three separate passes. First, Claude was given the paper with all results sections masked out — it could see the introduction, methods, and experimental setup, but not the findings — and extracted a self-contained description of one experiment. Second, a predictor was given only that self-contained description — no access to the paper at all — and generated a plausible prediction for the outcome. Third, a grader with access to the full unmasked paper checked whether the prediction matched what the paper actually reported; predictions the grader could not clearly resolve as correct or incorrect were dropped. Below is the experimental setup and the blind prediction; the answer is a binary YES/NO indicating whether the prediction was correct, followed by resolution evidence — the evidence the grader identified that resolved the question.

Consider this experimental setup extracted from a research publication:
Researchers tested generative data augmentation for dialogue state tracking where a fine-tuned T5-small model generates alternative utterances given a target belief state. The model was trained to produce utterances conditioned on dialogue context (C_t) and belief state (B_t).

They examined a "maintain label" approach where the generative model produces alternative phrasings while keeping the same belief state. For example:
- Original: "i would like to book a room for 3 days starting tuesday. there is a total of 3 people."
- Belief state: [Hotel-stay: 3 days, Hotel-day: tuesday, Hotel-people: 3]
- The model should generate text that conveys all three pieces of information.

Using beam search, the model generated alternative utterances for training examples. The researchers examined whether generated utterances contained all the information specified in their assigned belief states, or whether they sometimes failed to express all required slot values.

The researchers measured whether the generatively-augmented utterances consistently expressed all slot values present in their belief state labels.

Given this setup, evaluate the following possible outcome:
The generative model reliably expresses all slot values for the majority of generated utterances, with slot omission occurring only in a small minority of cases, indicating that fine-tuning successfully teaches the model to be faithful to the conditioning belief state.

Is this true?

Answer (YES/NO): NO